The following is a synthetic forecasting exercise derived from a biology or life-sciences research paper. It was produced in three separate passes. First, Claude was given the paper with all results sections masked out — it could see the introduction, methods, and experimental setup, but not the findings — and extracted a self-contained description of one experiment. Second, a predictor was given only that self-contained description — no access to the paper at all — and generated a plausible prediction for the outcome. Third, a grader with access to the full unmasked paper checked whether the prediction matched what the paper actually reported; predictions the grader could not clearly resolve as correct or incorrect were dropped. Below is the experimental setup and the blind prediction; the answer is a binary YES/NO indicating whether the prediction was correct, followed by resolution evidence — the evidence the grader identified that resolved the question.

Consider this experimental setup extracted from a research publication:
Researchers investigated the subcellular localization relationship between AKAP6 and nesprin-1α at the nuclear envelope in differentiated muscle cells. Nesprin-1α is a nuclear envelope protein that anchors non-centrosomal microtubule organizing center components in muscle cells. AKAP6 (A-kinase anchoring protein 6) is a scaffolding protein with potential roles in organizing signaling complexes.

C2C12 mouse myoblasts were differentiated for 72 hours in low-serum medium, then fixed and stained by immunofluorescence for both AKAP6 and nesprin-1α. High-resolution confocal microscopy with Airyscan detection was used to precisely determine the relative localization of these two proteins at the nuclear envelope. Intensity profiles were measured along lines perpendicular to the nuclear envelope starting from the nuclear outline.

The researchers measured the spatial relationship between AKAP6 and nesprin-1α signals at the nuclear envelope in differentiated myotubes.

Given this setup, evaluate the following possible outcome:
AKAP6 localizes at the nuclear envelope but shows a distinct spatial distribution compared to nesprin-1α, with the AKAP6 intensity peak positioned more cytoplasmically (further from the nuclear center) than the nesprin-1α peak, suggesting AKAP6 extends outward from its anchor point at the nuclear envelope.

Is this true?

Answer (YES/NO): YES